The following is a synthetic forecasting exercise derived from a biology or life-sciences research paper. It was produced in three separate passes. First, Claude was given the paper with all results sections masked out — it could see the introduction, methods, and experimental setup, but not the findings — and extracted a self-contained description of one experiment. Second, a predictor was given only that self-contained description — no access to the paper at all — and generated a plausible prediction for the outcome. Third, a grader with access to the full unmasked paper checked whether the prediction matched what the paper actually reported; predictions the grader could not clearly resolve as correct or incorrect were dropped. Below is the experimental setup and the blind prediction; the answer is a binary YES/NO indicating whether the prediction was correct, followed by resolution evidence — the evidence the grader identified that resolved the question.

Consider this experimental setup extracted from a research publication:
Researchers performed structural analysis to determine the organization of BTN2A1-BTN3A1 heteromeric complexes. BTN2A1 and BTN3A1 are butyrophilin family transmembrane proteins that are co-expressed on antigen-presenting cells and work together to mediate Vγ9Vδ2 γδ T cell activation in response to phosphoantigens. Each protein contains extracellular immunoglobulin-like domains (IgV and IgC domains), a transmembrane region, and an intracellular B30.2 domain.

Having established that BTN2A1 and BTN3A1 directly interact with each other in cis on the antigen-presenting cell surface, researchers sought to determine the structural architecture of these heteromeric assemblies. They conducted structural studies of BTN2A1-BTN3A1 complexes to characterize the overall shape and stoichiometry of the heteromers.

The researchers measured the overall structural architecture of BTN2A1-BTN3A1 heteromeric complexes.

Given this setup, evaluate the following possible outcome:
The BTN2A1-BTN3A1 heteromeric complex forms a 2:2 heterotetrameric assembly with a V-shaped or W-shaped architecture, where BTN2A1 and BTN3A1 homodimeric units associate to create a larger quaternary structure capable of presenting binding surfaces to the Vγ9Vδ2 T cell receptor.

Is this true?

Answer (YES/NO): YES